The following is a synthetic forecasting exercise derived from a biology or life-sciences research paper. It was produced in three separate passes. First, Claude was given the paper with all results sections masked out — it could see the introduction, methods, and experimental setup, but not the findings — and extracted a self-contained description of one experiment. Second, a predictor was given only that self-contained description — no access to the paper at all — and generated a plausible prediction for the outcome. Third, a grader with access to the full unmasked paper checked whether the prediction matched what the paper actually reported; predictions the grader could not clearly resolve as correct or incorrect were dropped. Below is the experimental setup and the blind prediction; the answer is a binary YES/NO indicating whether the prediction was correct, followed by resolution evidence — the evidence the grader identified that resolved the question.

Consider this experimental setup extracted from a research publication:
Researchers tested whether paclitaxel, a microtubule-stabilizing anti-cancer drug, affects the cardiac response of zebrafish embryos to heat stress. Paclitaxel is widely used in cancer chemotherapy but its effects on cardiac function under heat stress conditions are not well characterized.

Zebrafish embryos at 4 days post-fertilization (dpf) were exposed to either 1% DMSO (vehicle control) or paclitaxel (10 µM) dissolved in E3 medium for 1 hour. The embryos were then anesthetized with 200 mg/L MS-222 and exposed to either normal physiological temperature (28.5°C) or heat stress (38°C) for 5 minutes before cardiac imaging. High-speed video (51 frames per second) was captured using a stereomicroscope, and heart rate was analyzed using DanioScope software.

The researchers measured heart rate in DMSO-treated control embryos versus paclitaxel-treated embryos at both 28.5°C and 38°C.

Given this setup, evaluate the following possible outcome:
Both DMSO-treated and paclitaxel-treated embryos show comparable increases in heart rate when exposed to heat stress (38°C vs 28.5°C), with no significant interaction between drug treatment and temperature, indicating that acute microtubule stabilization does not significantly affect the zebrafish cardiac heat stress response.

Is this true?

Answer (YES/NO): NO